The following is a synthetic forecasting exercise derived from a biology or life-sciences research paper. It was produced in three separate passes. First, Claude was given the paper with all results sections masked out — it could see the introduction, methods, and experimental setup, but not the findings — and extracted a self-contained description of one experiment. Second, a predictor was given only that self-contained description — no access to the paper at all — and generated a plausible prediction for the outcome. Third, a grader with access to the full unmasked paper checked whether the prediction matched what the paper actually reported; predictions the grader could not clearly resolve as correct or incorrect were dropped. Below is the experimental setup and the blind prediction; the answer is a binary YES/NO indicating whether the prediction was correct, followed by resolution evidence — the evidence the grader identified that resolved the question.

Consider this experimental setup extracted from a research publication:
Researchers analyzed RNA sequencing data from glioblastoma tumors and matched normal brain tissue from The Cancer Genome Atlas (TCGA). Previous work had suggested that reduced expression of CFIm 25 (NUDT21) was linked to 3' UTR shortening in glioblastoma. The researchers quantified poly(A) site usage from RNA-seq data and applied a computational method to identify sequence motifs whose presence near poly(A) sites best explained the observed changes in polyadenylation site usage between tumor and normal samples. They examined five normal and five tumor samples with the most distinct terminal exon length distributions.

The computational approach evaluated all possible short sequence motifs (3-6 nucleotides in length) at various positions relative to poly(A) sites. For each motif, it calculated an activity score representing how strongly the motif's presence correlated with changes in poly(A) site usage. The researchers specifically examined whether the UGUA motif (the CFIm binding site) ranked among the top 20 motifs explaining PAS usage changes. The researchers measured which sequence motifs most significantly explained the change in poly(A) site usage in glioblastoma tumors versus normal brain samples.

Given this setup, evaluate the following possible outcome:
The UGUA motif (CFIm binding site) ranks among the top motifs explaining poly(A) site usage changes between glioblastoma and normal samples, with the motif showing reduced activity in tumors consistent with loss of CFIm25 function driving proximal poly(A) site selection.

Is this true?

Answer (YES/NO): NO